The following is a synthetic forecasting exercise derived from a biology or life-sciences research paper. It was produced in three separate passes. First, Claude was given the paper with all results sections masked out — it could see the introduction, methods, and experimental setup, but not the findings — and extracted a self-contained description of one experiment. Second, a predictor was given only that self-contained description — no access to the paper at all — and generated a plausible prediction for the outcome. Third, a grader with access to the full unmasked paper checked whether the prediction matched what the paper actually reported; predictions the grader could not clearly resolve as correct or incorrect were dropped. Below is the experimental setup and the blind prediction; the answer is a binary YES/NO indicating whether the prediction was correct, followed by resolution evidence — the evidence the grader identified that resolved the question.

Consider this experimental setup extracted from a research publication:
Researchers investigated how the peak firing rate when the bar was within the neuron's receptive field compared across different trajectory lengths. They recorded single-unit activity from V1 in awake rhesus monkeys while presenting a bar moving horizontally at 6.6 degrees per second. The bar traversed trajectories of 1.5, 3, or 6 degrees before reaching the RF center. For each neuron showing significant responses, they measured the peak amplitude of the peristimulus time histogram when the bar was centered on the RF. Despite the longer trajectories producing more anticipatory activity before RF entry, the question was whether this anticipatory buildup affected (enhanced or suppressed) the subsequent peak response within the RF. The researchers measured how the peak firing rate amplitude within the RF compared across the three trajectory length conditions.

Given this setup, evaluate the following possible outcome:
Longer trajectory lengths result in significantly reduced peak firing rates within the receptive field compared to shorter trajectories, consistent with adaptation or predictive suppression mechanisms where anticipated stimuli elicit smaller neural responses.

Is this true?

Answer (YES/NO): NO